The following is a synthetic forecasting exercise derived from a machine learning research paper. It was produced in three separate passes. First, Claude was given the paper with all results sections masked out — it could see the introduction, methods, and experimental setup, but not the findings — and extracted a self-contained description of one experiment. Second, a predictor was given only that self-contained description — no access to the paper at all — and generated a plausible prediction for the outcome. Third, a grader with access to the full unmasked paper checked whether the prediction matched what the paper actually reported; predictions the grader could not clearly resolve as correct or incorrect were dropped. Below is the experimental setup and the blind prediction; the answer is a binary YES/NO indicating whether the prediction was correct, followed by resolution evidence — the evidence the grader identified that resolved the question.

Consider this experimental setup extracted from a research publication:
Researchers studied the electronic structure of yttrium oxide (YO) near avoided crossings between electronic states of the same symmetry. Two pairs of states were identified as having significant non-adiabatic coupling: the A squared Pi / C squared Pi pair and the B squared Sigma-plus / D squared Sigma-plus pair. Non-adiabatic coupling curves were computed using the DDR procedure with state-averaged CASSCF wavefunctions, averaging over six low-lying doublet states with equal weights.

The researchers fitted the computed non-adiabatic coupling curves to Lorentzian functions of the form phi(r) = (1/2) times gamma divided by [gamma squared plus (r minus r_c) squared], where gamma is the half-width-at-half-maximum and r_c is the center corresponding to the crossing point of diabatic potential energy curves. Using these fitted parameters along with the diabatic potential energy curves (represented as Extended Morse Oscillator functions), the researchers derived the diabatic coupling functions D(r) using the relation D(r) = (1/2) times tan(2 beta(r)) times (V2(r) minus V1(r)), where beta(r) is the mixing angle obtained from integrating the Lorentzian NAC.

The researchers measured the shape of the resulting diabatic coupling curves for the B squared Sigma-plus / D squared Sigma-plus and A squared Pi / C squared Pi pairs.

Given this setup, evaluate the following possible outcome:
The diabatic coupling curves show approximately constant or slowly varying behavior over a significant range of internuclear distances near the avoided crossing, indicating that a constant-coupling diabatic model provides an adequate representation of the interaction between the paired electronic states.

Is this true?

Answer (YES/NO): NO